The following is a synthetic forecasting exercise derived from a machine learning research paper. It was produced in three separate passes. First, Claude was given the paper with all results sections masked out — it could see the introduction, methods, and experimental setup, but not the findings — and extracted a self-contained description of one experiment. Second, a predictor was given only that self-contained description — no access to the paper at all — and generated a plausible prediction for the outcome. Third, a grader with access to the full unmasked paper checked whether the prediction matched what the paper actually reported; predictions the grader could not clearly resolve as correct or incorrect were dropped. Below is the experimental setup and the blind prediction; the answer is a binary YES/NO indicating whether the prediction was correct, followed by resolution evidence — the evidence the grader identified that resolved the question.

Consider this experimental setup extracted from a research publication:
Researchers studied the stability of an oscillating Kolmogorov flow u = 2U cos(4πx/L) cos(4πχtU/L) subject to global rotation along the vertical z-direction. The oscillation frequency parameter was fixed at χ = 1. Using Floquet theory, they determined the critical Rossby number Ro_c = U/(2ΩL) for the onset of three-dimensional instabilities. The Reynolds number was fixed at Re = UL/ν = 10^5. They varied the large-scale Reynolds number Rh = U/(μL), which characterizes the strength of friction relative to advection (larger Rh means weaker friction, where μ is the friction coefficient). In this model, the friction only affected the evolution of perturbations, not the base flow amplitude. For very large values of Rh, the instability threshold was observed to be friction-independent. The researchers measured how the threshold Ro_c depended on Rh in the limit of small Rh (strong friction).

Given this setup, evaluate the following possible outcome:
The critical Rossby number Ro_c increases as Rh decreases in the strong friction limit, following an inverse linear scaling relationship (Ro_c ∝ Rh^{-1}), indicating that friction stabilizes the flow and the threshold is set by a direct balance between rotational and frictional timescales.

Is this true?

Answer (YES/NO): YES